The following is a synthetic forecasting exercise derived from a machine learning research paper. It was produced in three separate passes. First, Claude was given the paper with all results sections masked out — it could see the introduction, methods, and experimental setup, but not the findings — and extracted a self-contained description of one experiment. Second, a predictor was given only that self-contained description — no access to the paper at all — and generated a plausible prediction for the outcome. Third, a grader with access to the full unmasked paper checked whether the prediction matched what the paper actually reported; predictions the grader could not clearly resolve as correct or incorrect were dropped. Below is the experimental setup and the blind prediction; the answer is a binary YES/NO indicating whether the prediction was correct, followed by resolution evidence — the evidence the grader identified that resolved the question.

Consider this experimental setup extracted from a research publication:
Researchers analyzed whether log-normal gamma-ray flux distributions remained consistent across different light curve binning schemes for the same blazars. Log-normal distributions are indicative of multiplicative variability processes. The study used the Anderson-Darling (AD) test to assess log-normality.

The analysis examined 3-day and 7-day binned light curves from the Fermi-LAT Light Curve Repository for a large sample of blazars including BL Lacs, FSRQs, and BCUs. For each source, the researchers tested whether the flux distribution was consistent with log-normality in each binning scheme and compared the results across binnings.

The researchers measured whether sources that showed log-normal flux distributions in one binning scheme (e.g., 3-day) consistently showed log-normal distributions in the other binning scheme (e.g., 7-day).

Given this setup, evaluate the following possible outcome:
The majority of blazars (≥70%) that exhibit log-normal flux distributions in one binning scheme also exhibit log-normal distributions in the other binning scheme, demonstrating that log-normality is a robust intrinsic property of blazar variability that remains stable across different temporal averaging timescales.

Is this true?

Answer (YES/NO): YES